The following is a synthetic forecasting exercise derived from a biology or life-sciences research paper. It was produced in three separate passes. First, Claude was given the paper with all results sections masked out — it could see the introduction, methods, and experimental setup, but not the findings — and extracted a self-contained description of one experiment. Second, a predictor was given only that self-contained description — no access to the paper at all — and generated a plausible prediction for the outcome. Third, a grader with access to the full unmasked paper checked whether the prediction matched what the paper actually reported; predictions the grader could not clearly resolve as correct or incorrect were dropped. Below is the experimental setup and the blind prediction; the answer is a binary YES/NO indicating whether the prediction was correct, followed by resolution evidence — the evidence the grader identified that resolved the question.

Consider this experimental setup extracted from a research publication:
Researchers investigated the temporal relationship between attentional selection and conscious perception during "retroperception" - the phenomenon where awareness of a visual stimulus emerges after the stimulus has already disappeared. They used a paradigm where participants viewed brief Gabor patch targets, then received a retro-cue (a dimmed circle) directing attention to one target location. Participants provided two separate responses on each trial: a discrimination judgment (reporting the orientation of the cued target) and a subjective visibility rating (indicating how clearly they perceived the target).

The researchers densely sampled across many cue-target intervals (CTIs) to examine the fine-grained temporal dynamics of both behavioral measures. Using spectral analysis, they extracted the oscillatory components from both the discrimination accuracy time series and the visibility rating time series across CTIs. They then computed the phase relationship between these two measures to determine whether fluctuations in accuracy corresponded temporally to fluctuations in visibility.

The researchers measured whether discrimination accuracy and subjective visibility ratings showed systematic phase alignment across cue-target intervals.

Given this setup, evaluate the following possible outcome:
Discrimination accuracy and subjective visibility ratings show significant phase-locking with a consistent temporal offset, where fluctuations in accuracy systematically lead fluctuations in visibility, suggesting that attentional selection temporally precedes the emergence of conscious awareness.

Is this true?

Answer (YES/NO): NO